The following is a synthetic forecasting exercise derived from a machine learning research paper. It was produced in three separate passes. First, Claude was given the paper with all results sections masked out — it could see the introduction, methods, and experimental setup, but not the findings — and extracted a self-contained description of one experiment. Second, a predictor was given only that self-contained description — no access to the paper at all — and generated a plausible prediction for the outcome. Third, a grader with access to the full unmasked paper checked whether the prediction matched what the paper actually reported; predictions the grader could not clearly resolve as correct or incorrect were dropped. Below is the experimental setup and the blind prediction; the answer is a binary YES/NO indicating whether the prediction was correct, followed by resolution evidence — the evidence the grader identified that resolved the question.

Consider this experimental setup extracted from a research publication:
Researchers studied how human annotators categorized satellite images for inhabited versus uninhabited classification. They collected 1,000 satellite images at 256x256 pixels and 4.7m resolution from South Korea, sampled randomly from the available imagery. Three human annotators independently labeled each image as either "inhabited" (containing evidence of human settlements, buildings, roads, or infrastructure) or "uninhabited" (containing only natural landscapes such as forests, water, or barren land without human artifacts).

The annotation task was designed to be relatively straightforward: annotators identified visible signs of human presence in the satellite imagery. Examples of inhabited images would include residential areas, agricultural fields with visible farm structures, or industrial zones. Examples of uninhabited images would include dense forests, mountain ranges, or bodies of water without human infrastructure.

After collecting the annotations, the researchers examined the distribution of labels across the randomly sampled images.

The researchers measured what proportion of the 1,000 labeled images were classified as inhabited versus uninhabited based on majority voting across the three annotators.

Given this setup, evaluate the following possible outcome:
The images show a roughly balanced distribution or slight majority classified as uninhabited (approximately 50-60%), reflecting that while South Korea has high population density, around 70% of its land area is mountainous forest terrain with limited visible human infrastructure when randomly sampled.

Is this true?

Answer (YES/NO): NO